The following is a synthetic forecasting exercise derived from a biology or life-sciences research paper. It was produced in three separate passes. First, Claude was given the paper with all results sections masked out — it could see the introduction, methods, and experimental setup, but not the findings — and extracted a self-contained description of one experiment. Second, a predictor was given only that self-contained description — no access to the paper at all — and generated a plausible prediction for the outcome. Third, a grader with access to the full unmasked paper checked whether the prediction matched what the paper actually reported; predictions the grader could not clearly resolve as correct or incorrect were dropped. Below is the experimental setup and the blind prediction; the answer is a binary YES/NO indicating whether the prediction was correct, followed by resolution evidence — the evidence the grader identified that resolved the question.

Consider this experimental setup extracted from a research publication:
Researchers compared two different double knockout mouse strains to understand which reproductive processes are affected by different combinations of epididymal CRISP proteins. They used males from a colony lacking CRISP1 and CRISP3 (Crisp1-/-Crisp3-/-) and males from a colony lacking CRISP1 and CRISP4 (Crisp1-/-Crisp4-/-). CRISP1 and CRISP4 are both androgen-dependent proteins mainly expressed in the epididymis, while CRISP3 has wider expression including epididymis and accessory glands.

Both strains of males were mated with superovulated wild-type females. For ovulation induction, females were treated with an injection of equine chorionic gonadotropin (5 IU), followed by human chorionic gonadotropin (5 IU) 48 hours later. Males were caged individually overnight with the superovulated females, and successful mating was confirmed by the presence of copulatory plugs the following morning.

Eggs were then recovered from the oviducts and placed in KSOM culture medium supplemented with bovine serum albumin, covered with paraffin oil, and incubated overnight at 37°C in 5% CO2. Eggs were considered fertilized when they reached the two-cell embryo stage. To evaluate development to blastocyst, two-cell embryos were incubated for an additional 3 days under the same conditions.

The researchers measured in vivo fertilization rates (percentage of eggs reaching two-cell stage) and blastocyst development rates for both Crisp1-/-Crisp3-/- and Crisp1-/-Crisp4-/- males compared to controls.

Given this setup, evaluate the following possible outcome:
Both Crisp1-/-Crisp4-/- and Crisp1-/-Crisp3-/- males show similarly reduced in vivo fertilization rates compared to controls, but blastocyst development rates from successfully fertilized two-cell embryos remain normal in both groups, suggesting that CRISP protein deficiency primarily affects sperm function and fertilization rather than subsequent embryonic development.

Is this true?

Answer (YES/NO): NO